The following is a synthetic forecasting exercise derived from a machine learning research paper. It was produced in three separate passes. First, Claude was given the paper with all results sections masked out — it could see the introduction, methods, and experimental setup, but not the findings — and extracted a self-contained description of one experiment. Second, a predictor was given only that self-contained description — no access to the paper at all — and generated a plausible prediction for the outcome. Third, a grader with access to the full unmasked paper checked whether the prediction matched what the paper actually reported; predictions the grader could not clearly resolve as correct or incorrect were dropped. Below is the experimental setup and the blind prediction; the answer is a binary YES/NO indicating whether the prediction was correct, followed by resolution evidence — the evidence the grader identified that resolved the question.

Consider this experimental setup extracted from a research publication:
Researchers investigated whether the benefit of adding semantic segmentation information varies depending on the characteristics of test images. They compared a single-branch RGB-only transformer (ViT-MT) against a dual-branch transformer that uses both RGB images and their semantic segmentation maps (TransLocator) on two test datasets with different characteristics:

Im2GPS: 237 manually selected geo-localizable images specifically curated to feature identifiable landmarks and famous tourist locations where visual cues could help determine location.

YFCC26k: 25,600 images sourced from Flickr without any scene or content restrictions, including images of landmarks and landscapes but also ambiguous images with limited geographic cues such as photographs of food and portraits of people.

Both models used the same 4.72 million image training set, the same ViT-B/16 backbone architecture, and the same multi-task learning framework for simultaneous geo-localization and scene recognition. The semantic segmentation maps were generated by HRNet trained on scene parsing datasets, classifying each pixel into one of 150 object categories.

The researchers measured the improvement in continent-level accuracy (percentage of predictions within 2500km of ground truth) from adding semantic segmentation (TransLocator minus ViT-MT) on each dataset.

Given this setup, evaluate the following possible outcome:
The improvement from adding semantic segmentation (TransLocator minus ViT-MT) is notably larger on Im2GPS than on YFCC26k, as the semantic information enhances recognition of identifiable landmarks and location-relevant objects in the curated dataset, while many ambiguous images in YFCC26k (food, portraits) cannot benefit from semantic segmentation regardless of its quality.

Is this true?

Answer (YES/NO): NO